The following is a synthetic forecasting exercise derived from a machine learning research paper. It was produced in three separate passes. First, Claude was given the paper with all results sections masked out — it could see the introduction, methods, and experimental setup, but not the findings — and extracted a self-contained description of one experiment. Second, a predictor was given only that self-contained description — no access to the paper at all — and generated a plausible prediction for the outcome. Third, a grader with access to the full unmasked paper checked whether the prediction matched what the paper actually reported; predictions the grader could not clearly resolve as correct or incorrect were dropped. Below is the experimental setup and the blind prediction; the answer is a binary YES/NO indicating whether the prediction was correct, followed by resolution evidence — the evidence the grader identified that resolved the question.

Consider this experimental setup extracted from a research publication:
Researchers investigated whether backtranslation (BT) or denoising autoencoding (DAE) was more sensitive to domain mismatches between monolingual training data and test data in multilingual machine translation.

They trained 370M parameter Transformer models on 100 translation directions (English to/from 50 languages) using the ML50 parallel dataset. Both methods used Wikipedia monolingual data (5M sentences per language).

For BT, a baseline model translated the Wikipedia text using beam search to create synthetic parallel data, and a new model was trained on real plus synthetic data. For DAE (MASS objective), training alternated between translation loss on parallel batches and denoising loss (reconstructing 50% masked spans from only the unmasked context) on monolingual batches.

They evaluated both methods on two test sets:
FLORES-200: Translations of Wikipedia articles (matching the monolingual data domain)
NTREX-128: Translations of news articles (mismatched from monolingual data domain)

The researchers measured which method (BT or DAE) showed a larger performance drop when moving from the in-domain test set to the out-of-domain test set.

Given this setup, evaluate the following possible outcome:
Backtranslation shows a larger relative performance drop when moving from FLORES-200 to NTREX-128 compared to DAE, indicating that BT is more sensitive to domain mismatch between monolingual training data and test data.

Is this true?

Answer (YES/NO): YES